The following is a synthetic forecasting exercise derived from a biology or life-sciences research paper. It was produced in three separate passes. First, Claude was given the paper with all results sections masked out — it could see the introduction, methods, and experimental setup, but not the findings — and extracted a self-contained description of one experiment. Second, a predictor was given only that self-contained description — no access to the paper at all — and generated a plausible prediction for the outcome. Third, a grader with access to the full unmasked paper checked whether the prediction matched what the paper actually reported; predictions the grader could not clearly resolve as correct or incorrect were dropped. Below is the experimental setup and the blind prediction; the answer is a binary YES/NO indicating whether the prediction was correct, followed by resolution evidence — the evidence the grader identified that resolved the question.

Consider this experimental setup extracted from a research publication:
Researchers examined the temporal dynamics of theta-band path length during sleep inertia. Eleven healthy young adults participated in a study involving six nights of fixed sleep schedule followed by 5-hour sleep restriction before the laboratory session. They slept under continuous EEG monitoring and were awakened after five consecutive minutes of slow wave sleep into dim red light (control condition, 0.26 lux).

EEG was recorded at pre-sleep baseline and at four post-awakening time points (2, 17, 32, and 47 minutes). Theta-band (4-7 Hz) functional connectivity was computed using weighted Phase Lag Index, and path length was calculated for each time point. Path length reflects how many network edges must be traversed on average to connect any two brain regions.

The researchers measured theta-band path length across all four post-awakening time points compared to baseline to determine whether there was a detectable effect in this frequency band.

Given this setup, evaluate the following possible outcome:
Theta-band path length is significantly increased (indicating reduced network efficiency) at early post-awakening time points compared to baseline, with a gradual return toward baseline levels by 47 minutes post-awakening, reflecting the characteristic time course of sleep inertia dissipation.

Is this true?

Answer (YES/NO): NO